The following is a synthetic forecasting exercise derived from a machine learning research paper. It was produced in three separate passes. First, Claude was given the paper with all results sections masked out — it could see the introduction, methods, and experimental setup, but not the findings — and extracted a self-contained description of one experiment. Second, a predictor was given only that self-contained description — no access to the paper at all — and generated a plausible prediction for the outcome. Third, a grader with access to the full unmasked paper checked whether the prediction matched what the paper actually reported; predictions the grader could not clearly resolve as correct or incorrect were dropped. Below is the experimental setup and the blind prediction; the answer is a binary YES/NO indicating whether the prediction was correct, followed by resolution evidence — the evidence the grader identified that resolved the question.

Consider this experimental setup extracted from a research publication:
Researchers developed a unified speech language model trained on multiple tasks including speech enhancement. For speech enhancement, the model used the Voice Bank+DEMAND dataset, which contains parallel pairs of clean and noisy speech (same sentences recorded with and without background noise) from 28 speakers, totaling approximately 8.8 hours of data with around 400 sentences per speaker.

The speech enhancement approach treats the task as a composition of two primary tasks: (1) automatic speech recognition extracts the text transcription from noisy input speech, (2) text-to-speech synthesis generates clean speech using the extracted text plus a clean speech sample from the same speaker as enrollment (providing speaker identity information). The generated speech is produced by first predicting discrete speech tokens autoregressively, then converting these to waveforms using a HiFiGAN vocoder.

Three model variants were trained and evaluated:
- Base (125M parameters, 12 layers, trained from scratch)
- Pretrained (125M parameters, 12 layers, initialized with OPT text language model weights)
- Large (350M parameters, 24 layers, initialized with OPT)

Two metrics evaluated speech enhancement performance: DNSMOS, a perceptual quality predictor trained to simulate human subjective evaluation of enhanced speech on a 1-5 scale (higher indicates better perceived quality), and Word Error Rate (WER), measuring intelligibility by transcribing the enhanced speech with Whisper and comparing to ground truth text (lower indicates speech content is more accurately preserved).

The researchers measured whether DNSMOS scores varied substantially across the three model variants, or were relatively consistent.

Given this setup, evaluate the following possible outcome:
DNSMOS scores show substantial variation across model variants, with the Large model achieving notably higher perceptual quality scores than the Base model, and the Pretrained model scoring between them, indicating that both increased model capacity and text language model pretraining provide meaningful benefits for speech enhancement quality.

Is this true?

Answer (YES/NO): NO